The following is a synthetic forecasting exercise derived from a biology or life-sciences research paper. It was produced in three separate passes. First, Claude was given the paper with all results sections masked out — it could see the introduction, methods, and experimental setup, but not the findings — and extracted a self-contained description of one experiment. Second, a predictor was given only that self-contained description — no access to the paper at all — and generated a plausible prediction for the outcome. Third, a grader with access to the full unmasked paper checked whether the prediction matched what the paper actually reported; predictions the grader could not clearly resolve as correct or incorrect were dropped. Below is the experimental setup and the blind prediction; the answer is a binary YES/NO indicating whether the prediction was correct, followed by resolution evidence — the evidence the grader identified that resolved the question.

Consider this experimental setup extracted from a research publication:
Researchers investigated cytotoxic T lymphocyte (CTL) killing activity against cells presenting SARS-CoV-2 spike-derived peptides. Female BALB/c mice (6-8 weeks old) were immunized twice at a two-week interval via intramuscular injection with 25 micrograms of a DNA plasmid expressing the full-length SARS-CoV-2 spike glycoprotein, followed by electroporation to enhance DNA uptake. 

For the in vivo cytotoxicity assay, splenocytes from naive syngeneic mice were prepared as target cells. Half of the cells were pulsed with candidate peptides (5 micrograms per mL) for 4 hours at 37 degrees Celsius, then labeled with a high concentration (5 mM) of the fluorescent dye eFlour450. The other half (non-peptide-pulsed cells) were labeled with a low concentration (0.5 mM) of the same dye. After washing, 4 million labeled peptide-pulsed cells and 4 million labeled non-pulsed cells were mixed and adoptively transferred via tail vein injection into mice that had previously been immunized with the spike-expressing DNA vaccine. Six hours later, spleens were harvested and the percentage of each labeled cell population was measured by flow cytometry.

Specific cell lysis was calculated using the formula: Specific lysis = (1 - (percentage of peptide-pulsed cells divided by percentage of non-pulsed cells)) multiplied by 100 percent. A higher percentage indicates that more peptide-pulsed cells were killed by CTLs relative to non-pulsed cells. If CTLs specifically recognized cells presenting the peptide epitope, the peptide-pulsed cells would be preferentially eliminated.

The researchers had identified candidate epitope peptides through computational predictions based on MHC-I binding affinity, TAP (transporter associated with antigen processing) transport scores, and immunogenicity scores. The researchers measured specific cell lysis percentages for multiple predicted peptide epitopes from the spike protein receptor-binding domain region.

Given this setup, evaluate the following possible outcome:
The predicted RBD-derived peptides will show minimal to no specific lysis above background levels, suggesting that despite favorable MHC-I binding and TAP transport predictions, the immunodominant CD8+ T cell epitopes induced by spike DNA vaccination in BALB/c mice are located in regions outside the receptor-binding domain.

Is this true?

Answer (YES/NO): YES